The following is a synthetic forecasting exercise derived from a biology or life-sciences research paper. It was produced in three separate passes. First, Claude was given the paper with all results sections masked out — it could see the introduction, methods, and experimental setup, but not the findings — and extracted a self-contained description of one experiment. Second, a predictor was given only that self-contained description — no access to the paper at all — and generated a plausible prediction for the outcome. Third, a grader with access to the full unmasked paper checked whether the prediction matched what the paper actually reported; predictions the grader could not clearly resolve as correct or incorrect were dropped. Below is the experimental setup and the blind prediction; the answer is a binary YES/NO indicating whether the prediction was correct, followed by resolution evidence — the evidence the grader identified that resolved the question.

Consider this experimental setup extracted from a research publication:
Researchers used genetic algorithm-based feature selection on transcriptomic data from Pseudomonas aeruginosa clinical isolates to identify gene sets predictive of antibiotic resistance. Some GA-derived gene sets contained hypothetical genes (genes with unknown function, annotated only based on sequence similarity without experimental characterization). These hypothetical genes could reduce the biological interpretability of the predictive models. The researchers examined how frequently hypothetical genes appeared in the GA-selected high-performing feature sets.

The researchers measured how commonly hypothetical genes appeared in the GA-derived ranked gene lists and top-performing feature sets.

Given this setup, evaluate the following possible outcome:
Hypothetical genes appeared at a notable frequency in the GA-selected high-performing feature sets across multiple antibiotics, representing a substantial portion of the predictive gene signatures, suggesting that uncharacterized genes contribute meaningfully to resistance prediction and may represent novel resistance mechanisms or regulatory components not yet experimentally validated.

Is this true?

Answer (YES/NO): YES